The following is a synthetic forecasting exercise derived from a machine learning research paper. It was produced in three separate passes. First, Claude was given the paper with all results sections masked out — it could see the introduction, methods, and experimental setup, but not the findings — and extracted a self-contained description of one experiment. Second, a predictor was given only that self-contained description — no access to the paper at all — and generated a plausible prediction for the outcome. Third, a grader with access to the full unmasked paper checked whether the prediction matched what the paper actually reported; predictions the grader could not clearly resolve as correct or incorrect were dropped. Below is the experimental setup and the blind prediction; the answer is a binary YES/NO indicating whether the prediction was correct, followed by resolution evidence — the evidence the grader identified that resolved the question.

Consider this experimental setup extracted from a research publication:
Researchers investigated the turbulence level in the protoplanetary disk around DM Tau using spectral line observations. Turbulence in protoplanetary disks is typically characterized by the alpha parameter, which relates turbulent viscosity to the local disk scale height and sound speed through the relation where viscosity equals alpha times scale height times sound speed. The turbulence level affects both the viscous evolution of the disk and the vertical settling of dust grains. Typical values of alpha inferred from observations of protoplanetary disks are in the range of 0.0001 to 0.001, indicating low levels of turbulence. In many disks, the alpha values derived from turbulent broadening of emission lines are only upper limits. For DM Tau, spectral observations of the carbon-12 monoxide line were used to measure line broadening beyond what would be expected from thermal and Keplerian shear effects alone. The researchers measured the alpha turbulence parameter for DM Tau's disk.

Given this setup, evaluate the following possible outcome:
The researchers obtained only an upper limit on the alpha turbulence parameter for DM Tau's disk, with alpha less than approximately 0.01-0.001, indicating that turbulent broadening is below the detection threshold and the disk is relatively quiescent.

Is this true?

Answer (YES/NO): NO